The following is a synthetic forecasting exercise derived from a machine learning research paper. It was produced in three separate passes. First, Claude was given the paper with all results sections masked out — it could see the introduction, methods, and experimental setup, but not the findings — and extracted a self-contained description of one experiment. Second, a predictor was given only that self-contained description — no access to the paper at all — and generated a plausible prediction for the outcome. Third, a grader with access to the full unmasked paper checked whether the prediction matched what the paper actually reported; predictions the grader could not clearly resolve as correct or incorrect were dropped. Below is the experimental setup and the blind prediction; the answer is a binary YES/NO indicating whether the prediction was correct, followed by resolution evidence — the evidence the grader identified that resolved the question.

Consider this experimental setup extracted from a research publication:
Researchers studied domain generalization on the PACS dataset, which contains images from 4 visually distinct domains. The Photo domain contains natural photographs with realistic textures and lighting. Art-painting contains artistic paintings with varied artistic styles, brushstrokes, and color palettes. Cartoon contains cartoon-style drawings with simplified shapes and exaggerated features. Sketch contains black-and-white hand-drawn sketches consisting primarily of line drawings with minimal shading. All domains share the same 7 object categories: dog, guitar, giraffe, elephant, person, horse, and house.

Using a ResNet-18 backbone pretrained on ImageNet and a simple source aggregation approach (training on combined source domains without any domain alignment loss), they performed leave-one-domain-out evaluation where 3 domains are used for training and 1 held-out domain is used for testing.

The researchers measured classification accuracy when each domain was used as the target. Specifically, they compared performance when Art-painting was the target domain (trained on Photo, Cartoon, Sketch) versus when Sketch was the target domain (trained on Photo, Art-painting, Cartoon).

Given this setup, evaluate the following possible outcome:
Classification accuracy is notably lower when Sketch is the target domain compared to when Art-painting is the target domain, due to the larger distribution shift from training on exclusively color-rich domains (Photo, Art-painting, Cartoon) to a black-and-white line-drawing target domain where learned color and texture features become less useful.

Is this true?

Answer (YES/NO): YES